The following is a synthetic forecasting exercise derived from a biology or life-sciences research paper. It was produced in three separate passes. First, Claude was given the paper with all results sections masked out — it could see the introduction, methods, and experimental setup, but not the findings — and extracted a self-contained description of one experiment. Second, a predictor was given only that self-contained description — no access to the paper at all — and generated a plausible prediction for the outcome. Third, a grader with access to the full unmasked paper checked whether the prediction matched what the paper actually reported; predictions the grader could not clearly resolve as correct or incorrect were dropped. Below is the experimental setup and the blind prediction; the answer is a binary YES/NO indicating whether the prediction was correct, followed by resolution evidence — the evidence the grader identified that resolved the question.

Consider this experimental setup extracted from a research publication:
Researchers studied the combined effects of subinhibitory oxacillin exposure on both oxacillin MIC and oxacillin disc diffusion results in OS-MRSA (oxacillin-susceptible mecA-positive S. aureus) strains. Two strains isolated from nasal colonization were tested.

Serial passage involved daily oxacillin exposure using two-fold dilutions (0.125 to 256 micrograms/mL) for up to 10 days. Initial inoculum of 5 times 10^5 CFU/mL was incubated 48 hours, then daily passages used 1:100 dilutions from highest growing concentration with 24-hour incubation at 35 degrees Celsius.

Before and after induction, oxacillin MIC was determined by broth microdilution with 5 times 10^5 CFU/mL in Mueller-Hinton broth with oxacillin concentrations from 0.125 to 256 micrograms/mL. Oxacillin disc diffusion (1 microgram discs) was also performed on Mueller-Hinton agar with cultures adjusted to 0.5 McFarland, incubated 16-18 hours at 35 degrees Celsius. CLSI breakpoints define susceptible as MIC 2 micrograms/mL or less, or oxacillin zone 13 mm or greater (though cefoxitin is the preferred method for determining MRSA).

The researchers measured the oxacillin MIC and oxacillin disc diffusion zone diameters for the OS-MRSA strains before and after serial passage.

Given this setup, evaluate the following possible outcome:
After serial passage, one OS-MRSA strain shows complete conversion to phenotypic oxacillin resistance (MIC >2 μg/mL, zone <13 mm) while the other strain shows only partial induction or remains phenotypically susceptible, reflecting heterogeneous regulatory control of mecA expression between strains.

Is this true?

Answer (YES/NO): NO